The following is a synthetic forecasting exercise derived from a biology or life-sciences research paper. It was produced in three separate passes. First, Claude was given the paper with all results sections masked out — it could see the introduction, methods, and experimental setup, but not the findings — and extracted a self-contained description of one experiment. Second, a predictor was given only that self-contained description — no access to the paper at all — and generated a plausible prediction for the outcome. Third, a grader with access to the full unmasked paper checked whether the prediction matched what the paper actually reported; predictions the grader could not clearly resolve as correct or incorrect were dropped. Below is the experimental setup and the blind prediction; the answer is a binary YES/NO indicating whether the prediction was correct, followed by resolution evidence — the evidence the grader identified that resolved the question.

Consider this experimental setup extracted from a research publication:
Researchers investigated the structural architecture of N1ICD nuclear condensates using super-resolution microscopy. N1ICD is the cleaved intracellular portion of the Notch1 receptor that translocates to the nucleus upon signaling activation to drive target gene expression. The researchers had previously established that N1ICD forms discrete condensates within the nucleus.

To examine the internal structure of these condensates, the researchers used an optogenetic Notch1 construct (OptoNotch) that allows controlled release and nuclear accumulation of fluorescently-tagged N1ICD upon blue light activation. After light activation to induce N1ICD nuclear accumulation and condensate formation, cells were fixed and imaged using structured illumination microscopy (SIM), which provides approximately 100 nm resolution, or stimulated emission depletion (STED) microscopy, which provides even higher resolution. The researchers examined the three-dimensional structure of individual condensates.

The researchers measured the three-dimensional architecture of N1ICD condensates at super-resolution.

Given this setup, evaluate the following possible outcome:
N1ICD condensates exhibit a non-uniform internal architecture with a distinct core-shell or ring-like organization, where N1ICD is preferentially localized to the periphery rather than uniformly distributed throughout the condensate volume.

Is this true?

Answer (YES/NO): YES